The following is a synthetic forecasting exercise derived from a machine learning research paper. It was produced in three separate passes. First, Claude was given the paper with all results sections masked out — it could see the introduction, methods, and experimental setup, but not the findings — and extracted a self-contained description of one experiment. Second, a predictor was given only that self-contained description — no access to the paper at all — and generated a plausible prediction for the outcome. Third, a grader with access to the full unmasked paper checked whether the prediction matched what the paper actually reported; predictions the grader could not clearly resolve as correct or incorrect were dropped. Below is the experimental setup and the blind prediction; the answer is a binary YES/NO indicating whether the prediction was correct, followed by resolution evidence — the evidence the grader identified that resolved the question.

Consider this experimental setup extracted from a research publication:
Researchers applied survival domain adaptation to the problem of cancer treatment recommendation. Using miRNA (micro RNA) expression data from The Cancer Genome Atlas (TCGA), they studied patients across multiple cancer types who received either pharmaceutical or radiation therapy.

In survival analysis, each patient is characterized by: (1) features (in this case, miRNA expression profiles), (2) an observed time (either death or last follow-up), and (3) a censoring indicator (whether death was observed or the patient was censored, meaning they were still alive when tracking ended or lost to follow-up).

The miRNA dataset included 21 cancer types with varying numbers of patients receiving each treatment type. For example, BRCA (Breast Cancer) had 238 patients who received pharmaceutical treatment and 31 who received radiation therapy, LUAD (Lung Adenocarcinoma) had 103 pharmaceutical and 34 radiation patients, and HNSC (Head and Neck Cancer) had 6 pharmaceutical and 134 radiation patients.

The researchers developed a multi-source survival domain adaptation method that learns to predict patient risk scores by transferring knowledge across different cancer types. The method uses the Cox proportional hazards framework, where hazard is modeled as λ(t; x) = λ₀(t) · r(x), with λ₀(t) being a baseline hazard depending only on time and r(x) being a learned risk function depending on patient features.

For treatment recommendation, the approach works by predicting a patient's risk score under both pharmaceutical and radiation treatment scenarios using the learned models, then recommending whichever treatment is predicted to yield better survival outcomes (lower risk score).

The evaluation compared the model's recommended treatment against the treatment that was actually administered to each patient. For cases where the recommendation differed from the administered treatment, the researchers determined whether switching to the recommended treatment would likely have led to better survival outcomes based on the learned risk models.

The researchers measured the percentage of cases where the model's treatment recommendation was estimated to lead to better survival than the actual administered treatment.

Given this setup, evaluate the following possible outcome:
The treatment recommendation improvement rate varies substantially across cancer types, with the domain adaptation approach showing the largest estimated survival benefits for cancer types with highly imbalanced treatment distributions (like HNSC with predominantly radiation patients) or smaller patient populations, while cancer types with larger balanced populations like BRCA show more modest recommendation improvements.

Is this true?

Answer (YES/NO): NO